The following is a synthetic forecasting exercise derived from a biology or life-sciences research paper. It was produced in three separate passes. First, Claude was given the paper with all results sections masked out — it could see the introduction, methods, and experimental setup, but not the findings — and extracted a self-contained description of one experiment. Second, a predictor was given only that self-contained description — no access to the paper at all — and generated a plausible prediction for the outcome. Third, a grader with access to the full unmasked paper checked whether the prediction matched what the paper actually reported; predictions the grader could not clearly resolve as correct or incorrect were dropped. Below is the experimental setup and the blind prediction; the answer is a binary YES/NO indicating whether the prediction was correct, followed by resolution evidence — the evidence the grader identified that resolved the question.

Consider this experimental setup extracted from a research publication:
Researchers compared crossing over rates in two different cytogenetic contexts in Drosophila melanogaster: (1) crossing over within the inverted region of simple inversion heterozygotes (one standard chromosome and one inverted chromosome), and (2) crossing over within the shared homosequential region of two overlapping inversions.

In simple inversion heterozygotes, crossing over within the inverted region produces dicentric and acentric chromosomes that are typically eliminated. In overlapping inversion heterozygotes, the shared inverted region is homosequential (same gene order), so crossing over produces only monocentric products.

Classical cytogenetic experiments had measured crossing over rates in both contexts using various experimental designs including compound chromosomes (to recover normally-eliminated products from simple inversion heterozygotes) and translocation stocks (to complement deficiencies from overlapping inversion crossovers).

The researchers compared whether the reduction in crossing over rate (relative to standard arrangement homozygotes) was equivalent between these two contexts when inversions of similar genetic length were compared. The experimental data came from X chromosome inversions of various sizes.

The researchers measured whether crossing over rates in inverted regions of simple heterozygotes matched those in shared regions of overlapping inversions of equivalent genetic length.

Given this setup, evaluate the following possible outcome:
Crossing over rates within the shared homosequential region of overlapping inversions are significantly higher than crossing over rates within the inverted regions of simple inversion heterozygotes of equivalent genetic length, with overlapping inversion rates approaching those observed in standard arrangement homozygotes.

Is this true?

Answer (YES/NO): NO